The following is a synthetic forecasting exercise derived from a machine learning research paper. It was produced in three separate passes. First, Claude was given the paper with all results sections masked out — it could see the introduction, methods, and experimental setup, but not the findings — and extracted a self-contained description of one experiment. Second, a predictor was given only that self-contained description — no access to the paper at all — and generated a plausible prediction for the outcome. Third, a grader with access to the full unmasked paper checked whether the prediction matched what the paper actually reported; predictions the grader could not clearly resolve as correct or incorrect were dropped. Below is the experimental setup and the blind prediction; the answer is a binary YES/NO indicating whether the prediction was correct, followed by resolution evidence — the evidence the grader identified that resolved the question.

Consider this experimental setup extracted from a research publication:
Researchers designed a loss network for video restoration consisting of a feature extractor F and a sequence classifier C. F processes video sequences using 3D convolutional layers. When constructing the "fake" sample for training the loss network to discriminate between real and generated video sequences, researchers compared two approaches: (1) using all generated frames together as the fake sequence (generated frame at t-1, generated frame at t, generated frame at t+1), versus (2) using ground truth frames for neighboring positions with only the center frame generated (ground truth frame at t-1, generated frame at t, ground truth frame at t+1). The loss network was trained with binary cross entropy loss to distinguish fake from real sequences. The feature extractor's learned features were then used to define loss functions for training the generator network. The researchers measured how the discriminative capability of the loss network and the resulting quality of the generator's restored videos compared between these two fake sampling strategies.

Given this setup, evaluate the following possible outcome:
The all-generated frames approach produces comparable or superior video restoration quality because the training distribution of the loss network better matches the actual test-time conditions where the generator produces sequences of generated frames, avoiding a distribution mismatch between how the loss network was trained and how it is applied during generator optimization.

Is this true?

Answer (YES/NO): NO